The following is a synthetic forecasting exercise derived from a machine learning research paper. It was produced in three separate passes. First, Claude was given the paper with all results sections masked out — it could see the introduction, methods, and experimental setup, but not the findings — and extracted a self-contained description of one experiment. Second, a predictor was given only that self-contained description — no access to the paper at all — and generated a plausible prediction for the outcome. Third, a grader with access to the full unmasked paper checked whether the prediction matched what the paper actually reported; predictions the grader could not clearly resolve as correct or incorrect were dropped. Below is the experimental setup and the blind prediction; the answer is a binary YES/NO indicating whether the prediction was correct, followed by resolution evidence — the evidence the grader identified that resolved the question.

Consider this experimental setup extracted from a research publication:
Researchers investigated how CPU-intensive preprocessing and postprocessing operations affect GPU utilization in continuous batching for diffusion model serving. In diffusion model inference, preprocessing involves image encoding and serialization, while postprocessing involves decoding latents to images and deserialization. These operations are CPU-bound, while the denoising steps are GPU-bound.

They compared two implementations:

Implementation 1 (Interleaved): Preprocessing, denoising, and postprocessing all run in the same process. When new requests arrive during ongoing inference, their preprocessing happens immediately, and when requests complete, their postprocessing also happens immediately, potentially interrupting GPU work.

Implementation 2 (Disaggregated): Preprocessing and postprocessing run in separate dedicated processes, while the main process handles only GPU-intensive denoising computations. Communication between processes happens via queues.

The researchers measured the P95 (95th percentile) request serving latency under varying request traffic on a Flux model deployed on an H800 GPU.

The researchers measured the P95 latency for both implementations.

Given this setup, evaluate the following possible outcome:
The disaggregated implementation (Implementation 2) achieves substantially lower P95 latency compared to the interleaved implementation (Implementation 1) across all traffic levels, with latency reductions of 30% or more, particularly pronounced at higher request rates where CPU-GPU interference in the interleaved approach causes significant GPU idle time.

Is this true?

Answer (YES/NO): NO